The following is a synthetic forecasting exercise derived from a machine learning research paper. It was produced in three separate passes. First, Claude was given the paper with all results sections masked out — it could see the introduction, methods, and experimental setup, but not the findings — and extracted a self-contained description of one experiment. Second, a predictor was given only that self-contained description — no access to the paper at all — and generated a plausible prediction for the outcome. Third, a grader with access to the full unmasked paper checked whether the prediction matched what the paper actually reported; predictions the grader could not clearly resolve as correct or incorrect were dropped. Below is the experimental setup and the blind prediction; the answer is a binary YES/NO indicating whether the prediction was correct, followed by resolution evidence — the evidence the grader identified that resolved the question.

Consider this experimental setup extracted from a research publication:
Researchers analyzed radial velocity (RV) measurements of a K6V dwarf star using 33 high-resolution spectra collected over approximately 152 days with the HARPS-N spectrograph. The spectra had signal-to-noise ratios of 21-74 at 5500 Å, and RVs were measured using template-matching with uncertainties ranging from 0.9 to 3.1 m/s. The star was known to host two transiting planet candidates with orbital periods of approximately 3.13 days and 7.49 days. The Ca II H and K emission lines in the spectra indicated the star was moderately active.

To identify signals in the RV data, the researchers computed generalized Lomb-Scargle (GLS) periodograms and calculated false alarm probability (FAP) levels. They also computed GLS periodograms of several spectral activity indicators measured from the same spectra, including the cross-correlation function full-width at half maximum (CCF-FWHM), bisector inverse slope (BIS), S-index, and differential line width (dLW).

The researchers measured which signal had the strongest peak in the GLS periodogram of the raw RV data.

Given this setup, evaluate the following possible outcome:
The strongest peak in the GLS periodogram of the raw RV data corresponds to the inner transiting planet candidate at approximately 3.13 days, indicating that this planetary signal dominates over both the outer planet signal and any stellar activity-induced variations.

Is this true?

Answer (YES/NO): NO